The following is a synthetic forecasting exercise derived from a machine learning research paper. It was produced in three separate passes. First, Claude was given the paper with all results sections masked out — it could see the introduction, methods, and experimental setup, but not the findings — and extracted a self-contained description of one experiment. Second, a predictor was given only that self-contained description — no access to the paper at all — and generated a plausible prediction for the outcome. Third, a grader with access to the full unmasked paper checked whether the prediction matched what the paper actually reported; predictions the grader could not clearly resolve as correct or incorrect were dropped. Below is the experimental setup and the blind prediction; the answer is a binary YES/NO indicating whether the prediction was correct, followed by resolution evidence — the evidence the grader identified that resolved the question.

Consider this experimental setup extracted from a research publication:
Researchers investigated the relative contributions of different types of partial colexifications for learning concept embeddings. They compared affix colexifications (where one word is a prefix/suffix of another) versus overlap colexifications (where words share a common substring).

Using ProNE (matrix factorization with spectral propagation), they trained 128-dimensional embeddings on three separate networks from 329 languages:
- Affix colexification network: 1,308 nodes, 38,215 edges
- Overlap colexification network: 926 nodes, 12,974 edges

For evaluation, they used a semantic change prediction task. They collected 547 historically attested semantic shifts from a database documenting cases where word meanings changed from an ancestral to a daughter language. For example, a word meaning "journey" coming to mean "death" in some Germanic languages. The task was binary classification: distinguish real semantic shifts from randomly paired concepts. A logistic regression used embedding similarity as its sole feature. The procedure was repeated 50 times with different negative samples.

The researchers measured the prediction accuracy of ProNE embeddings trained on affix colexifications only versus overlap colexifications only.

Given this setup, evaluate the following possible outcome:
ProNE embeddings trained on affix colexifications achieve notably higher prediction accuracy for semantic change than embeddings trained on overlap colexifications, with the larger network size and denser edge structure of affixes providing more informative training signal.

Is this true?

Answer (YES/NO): YES